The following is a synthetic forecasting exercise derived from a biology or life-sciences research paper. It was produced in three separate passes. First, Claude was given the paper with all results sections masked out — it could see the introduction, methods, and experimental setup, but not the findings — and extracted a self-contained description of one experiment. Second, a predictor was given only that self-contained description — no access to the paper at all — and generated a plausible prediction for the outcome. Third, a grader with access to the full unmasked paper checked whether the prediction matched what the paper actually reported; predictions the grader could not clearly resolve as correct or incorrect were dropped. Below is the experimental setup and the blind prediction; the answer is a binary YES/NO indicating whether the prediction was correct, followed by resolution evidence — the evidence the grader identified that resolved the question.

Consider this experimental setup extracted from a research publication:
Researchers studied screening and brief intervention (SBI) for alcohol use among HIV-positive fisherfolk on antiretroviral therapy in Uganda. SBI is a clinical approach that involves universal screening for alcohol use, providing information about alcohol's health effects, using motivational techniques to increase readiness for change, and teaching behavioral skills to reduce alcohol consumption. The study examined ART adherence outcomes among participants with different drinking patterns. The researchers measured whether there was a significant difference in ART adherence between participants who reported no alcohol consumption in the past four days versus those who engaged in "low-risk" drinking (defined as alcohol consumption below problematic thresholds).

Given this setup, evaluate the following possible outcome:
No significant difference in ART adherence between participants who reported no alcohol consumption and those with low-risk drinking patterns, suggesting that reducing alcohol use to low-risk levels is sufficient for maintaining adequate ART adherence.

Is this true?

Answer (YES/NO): YES